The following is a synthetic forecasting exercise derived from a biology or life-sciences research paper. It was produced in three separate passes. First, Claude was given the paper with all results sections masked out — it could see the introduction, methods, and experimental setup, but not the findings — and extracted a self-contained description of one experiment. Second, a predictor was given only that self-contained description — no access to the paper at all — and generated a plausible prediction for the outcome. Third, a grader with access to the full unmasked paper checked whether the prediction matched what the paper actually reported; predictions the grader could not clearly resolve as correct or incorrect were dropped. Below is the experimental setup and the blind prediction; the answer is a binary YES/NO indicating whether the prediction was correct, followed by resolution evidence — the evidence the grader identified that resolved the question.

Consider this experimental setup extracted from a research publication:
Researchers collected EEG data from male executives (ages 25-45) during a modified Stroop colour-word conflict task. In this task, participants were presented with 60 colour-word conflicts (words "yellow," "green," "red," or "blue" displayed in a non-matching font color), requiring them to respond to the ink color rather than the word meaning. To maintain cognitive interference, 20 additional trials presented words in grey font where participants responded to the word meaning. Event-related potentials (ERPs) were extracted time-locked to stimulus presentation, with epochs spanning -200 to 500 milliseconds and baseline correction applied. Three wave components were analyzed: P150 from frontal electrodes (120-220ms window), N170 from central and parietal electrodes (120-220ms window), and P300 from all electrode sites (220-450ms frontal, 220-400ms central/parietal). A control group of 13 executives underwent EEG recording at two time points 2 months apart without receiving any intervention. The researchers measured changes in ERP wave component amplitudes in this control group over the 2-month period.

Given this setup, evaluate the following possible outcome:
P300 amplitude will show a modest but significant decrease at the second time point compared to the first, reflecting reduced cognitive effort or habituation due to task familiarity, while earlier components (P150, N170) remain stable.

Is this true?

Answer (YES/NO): YES